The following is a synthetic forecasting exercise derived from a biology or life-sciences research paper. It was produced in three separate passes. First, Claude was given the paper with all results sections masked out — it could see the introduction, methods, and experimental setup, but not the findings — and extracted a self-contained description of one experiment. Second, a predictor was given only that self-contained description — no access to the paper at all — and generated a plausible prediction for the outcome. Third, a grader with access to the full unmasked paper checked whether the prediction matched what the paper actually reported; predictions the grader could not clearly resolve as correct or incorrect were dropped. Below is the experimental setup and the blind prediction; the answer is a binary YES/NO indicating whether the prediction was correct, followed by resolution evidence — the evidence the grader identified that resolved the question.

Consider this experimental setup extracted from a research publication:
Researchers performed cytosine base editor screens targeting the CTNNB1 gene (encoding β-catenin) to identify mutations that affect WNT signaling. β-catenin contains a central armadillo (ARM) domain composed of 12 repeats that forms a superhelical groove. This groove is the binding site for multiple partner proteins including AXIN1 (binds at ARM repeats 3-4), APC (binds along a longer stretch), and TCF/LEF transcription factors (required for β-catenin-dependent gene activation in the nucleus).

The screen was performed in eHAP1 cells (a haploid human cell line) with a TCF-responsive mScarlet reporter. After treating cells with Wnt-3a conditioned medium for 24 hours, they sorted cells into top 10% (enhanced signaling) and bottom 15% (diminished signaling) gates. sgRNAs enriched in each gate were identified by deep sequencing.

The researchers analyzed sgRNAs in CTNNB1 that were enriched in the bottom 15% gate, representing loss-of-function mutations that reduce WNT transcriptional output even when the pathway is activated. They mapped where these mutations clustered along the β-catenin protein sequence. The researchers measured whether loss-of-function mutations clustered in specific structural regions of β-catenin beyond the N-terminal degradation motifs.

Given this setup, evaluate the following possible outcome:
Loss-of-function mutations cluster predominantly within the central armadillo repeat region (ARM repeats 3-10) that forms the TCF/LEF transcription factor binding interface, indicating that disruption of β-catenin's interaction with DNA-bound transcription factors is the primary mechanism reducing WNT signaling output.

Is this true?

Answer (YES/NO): NO